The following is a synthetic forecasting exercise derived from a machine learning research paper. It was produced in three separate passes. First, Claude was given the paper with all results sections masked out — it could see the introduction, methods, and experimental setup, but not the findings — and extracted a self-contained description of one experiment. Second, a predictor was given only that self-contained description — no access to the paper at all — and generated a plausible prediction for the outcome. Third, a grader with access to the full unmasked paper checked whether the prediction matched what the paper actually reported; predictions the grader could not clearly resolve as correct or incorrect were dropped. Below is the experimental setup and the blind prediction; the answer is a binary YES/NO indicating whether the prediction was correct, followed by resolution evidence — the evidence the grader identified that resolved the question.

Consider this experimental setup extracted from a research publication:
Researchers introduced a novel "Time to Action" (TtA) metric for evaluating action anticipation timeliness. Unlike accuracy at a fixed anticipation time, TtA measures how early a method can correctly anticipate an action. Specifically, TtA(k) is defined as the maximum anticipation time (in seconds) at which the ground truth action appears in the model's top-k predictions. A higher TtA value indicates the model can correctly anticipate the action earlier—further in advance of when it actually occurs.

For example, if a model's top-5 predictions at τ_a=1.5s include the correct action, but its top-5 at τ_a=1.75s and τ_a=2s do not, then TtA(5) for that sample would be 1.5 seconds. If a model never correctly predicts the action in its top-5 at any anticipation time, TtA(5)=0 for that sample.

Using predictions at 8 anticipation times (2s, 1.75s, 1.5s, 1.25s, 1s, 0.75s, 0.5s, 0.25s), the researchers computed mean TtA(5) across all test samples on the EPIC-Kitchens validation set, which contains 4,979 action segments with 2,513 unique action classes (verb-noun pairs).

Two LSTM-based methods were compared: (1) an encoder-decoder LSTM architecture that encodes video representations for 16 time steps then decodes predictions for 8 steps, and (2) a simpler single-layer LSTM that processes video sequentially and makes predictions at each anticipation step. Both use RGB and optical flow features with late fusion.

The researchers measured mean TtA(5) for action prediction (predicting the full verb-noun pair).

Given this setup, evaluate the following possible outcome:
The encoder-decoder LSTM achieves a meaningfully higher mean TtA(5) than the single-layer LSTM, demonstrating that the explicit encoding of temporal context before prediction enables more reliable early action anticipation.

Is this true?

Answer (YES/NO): NO